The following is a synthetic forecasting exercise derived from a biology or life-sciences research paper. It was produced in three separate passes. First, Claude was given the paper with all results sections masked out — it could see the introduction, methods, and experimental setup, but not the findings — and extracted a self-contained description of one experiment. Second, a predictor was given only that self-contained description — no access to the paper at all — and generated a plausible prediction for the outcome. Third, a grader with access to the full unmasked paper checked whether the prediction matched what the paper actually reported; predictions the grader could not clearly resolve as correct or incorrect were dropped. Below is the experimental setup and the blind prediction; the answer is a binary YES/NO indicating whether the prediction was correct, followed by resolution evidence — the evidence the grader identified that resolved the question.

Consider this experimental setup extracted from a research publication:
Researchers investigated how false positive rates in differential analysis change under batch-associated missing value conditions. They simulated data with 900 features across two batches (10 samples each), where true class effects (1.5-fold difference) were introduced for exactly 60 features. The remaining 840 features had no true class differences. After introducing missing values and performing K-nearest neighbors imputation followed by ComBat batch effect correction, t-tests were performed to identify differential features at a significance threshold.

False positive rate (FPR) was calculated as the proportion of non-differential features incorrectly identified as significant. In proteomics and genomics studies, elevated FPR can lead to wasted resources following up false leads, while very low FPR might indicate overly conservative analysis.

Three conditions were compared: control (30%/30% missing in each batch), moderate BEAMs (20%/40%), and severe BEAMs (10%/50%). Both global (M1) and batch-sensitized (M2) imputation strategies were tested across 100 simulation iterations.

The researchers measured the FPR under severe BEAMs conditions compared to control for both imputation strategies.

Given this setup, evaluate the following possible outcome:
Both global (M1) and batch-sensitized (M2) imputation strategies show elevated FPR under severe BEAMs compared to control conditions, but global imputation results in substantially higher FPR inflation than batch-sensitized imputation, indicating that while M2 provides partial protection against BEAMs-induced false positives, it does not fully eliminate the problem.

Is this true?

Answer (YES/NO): NO